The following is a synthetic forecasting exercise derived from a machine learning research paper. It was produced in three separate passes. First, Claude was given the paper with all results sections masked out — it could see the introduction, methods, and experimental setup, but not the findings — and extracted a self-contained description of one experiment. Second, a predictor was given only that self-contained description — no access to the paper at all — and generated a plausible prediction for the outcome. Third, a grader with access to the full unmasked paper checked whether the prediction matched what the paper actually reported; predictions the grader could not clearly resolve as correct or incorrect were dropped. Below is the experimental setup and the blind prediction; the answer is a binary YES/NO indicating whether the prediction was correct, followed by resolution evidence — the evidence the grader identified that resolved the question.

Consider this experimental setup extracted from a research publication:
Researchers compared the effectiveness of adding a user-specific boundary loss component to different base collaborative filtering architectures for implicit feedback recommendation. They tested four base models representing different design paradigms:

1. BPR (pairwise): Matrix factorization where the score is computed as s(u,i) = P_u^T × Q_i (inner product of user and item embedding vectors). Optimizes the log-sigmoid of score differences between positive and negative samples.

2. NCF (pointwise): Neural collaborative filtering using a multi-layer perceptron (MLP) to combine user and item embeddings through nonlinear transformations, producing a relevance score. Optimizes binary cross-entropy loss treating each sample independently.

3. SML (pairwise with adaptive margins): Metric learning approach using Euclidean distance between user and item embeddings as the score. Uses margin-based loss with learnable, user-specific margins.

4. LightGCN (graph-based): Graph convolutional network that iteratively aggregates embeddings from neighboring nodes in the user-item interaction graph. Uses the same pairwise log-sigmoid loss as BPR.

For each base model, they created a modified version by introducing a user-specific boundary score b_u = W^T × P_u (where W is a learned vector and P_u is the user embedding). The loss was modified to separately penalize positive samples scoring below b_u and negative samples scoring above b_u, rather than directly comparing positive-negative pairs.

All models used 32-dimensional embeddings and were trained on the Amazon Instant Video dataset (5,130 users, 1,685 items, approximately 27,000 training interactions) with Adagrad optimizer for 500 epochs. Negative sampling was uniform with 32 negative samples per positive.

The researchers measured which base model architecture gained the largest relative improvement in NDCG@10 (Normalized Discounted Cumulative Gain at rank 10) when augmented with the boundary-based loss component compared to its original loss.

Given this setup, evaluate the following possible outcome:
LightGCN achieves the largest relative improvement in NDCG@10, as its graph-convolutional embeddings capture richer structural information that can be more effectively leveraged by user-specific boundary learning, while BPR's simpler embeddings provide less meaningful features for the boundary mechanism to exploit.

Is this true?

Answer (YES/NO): NO